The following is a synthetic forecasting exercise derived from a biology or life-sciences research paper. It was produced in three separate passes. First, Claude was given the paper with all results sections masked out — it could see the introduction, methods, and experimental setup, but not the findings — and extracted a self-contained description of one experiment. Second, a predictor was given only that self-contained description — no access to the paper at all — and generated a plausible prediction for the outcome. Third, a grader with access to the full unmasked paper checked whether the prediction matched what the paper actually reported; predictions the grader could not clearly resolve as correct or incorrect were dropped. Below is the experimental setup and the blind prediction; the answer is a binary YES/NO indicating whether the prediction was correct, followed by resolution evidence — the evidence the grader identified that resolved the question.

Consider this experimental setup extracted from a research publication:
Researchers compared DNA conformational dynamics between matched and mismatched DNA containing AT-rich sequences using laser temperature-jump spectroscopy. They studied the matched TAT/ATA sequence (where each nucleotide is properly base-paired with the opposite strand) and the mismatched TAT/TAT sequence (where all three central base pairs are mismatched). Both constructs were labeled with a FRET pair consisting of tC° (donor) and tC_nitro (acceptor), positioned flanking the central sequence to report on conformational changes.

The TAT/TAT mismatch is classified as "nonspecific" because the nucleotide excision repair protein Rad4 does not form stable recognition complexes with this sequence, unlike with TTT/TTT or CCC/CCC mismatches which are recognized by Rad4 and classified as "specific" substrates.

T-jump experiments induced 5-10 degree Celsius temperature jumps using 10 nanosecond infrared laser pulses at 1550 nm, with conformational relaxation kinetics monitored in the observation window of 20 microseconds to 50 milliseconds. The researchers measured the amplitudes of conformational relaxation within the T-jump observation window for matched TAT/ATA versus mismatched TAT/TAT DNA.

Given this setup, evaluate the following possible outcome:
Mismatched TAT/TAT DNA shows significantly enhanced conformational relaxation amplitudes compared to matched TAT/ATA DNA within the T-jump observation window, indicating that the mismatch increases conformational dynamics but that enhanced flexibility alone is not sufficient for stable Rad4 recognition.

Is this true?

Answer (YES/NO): YES